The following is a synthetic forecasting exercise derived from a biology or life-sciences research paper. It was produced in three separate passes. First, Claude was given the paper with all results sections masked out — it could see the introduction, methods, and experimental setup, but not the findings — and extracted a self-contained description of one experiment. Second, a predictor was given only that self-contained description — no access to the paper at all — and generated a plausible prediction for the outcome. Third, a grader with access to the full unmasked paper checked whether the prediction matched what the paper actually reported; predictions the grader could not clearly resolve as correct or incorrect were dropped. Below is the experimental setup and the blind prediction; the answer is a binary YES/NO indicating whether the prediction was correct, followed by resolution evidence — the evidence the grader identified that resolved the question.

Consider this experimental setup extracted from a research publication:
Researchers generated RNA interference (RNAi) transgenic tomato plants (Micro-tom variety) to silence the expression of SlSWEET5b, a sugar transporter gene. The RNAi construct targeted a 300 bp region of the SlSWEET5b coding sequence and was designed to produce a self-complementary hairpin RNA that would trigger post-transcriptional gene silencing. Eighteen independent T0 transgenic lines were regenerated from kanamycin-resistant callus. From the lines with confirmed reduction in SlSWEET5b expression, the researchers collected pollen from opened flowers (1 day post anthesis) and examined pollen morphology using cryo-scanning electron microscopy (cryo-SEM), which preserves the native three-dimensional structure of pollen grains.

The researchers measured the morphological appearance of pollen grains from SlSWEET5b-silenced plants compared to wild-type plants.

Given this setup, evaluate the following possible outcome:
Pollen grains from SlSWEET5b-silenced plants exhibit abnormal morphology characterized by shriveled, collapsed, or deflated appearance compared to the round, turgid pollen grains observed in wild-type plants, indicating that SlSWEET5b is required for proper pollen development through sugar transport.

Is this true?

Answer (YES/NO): YES